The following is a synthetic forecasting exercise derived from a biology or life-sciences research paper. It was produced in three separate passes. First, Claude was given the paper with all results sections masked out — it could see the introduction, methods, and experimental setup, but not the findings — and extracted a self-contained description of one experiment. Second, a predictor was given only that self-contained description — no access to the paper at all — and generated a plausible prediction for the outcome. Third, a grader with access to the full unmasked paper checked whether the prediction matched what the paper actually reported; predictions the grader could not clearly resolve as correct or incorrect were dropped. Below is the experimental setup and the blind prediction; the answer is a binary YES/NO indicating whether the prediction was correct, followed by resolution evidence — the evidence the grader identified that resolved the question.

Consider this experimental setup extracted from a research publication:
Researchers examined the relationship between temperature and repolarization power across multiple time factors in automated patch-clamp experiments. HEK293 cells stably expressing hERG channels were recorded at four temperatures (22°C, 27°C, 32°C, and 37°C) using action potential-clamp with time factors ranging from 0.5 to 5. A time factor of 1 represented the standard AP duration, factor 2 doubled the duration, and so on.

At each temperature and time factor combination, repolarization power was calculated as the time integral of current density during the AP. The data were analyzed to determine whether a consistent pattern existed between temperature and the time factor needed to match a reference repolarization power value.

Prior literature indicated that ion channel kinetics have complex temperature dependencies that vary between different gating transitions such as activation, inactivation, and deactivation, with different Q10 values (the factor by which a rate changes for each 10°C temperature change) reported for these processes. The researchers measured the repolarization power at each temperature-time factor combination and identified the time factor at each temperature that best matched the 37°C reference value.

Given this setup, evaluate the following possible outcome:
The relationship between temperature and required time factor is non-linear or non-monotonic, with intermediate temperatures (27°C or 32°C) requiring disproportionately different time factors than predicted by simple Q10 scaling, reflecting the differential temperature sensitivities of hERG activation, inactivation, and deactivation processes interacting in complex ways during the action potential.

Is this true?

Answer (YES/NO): NO